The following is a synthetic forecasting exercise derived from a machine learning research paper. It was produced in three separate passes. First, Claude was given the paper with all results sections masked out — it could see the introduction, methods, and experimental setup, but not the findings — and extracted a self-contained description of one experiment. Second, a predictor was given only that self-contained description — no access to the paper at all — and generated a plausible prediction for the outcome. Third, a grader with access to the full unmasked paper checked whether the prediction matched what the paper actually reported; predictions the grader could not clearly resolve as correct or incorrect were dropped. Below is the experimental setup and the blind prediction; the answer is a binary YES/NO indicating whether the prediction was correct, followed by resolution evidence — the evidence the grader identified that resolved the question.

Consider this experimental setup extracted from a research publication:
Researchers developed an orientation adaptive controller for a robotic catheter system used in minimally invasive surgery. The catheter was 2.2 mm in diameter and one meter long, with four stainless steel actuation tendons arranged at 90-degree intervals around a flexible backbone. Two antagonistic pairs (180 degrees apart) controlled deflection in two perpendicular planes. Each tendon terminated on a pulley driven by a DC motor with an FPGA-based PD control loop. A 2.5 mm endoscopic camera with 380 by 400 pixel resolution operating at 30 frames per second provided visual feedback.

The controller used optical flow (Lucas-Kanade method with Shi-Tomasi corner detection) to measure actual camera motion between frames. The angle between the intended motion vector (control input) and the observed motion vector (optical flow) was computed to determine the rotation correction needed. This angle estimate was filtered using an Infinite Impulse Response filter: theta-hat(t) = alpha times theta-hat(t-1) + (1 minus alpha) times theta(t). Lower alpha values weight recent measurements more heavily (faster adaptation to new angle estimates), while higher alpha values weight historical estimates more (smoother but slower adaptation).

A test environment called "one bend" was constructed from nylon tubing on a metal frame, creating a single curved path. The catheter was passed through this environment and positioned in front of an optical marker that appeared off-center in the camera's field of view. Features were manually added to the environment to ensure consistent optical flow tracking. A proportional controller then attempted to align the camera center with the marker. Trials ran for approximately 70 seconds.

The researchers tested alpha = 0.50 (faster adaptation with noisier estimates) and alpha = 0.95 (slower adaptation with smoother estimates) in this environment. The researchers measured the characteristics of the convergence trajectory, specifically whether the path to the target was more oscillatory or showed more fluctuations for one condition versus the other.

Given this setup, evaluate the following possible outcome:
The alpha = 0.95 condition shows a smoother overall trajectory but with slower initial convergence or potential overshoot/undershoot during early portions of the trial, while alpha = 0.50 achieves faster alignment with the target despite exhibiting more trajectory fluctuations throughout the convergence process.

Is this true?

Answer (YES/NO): NO